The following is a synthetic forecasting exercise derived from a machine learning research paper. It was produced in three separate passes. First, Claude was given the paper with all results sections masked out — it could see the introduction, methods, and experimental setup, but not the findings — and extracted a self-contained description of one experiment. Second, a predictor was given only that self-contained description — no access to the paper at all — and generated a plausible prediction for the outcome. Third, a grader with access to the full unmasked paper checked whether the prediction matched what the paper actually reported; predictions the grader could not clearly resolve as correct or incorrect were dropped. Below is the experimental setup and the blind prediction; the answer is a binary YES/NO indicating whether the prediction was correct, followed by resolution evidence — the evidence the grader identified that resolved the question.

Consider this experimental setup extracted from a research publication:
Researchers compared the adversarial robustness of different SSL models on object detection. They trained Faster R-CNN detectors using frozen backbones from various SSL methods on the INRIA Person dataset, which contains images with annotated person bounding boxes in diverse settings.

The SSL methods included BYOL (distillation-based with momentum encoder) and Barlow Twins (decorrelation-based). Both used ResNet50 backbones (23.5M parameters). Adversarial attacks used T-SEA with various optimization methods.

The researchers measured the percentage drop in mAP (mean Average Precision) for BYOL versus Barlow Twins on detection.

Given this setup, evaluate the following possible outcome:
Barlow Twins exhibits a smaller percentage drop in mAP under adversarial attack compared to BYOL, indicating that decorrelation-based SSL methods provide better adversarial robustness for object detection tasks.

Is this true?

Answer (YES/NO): YES